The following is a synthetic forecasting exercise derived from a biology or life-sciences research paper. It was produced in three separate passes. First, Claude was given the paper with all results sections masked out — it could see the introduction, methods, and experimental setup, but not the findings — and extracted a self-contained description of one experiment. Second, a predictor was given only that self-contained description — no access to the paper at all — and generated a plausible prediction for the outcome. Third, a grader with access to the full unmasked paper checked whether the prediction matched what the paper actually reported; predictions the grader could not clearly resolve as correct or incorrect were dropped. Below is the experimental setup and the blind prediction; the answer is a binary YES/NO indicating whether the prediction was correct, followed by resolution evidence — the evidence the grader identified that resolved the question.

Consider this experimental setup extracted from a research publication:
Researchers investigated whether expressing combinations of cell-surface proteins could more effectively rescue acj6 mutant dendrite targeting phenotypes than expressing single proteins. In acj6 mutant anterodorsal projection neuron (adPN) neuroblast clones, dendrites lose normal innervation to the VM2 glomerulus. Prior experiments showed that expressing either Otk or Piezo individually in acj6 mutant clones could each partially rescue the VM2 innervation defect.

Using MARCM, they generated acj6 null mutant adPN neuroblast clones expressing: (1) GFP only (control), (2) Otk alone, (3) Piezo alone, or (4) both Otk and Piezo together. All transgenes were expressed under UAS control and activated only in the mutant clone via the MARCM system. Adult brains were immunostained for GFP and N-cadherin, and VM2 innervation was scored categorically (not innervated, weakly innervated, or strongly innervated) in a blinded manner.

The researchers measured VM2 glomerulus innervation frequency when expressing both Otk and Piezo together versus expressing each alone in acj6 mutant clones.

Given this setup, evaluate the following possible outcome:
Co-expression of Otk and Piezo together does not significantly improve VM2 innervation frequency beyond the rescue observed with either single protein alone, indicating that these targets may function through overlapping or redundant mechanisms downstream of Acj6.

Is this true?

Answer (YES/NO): NO